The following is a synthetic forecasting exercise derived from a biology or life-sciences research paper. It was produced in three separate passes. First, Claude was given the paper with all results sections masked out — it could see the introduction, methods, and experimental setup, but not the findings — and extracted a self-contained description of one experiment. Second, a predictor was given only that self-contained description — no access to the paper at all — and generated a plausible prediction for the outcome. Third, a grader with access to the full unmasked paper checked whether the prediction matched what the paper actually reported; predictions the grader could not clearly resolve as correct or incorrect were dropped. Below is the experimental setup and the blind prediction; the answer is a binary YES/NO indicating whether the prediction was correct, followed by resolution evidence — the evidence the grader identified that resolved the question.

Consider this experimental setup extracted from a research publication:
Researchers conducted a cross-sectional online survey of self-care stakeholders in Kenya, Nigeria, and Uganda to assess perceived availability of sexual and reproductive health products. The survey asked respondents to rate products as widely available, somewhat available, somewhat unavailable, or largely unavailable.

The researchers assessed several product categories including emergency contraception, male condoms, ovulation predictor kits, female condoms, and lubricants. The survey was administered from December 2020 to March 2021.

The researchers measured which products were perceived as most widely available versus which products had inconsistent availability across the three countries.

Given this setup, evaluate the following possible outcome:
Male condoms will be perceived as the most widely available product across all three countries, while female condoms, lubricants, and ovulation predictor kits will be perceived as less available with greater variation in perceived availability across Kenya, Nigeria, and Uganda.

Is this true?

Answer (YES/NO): NO